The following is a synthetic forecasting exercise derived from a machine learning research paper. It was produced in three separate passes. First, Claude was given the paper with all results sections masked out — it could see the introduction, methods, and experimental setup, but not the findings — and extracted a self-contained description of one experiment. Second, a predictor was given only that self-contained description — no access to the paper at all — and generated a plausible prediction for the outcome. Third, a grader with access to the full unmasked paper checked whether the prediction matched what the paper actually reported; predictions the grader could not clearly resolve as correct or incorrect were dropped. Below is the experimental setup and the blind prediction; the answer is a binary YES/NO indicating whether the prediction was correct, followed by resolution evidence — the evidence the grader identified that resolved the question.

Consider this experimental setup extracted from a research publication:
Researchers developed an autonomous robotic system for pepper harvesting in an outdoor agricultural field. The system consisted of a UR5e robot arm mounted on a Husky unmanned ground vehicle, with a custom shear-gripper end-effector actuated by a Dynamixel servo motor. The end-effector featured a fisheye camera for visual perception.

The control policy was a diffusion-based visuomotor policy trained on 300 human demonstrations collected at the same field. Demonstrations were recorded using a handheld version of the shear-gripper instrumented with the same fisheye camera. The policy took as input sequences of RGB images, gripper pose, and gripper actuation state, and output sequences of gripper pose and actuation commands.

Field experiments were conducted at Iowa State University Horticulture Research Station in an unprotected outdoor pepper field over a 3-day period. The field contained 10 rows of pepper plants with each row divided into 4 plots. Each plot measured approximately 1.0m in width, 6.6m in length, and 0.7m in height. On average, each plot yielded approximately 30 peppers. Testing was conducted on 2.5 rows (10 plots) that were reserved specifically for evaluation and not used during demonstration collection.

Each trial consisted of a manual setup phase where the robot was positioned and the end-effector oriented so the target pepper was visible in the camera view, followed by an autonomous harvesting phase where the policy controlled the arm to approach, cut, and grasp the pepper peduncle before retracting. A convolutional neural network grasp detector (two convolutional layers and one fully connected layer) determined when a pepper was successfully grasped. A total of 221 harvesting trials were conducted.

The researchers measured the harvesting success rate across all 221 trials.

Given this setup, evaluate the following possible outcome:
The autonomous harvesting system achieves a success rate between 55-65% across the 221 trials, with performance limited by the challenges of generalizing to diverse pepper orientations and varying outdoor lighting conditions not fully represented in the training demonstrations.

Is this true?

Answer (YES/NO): NO